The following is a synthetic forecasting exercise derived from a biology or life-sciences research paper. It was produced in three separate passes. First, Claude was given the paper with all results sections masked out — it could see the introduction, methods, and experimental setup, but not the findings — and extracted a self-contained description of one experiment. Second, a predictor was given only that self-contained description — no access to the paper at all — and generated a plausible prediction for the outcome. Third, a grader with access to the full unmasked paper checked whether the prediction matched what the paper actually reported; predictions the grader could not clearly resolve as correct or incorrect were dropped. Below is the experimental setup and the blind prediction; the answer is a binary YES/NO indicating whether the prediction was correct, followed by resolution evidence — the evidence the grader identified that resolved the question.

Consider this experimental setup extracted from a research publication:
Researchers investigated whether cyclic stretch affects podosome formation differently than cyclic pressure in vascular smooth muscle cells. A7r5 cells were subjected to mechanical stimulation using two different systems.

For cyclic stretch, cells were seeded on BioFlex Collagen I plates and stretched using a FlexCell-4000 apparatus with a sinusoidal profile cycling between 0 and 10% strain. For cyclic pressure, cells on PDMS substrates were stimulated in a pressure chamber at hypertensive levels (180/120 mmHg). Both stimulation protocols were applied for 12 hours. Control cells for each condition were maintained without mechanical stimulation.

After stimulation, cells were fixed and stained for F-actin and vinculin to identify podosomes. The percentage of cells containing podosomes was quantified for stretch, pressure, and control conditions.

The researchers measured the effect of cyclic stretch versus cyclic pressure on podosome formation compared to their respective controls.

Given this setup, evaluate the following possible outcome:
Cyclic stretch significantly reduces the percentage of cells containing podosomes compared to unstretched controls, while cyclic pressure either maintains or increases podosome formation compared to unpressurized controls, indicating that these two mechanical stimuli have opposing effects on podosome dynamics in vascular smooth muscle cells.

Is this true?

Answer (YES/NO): NO